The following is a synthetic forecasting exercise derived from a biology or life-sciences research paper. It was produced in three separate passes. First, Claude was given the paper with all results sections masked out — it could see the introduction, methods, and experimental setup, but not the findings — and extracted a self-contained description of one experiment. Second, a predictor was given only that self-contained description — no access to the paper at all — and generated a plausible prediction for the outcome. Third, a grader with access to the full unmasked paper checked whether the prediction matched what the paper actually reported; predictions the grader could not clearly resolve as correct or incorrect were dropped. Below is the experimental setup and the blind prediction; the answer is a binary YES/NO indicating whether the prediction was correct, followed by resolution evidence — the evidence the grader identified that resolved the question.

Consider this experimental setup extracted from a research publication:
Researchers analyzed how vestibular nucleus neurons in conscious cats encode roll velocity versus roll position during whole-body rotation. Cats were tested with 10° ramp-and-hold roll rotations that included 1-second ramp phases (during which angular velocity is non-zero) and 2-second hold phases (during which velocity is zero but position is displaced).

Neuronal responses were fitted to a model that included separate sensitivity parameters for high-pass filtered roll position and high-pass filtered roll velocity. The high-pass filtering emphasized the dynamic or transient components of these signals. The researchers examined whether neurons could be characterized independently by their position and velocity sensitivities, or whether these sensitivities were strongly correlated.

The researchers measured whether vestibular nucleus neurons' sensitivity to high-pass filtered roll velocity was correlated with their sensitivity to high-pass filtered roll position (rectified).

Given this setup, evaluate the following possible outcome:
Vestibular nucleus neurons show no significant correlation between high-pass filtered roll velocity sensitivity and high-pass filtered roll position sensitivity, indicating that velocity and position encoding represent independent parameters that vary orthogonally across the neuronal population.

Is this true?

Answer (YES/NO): NO